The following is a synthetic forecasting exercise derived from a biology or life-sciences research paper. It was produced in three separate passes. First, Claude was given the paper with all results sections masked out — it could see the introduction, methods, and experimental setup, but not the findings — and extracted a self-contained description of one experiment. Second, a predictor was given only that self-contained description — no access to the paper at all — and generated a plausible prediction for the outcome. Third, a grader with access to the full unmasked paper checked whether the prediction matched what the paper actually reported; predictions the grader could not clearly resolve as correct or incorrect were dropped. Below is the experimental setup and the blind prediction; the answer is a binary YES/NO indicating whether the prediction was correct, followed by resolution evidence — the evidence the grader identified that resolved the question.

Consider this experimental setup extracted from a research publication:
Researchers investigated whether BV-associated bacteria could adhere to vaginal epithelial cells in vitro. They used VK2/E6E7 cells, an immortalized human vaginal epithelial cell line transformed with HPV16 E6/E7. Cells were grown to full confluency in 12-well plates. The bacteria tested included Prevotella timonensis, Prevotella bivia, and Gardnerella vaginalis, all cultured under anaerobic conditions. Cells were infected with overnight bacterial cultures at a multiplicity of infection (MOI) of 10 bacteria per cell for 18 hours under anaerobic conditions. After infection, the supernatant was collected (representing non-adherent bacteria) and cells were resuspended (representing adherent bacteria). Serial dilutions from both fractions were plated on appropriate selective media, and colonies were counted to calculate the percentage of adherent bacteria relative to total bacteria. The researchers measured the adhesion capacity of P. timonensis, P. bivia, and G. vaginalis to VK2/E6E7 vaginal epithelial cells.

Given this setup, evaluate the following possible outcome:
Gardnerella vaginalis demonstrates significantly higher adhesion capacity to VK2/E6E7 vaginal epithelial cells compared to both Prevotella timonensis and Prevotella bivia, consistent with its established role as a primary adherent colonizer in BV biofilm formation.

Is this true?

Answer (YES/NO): NO